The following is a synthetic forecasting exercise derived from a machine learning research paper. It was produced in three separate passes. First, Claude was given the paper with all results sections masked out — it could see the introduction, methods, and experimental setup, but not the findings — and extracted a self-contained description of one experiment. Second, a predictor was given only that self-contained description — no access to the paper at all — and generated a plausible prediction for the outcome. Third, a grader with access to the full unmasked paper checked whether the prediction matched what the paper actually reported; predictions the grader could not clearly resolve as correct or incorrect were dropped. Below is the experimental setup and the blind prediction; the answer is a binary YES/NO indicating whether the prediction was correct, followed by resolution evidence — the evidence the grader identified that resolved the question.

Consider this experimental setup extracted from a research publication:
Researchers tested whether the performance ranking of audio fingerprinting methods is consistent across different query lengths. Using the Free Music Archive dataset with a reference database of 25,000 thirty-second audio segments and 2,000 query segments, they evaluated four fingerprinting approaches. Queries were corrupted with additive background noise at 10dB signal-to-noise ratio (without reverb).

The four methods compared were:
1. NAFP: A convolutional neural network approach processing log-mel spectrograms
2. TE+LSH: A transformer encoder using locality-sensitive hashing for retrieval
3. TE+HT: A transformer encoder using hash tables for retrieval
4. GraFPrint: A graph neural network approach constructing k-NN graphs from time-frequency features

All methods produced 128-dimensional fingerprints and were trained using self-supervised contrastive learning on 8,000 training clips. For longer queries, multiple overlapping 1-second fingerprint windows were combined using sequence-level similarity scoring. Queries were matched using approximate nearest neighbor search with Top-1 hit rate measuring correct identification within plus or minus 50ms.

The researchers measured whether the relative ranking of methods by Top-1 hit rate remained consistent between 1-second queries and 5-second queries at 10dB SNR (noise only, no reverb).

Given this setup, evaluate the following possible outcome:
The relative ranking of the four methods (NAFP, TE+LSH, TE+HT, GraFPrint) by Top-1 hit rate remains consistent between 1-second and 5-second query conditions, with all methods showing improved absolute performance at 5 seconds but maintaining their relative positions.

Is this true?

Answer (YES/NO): YES